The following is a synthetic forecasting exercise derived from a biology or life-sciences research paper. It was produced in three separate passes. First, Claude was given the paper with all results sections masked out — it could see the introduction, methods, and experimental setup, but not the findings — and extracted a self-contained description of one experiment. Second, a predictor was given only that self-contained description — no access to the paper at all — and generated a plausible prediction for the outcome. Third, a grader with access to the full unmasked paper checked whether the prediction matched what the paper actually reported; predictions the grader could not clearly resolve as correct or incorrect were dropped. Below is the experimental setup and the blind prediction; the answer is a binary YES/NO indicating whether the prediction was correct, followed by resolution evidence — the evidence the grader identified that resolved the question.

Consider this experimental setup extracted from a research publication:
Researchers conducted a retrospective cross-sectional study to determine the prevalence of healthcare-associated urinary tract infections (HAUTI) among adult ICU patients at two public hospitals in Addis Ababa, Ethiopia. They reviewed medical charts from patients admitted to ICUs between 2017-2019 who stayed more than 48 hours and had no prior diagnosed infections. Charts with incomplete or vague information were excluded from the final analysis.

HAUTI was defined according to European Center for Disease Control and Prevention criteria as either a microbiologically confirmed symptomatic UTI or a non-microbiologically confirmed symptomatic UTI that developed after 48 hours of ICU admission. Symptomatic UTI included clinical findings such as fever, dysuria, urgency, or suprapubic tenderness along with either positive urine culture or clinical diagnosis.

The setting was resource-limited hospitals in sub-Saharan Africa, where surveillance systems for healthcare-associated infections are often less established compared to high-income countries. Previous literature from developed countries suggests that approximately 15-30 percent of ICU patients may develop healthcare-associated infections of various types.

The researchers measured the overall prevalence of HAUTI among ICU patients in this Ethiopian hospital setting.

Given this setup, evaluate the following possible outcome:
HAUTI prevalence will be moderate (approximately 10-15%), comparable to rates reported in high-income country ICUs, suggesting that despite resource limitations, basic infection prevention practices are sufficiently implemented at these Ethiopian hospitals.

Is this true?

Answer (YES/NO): NO